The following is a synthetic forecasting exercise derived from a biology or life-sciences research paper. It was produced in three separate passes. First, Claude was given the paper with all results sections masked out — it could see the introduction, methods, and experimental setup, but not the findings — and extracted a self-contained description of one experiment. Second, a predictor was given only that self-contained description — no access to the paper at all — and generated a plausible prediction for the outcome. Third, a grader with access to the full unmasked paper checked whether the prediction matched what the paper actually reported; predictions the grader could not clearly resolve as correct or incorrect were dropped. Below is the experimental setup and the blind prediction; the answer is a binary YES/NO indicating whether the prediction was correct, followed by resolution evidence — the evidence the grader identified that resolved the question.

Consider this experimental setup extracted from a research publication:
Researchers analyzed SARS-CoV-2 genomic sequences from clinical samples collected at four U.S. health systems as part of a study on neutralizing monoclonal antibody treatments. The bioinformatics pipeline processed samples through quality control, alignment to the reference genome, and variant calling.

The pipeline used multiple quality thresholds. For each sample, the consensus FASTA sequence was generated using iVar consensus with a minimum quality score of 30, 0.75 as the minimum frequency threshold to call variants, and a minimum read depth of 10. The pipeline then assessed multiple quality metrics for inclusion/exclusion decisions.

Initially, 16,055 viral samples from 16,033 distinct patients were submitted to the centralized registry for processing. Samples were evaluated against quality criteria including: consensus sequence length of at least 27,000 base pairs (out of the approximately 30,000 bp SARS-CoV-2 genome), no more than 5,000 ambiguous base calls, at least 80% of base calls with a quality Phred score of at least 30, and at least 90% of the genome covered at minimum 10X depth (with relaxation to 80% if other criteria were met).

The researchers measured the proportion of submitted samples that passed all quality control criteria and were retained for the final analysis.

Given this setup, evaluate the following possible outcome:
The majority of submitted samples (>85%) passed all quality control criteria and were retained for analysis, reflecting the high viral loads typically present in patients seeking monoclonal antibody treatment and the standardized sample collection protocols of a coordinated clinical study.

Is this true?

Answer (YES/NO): YES